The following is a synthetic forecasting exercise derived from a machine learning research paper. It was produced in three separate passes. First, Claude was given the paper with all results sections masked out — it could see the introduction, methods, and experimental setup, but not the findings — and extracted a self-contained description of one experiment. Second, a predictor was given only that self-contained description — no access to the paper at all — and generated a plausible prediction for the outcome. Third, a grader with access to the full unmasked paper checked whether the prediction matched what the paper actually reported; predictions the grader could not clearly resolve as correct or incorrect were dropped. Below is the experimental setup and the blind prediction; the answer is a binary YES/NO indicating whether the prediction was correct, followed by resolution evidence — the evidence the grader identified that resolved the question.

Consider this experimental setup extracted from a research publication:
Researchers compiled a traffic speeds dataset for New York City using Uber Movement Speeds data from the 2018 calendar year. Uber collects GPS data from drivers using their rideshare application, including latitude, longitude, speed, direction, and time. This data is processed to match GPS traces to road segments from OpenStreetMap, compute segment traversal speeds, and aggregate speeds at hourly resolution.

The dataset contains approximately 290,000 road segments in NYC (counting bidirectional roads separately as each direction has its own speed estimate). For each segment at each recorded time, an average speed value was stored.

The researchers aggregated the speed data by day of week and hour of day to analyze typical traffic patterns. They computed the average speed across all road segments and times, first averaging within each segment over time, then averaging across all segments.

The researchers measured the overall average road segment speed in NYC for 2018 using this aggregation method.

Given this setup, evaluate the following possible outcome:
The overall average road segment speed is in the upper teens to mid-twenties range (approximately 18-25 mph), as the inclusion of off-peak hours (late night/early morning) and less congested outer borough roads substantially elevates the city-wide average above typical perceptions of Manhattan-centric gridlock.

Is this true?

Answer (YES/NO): YES